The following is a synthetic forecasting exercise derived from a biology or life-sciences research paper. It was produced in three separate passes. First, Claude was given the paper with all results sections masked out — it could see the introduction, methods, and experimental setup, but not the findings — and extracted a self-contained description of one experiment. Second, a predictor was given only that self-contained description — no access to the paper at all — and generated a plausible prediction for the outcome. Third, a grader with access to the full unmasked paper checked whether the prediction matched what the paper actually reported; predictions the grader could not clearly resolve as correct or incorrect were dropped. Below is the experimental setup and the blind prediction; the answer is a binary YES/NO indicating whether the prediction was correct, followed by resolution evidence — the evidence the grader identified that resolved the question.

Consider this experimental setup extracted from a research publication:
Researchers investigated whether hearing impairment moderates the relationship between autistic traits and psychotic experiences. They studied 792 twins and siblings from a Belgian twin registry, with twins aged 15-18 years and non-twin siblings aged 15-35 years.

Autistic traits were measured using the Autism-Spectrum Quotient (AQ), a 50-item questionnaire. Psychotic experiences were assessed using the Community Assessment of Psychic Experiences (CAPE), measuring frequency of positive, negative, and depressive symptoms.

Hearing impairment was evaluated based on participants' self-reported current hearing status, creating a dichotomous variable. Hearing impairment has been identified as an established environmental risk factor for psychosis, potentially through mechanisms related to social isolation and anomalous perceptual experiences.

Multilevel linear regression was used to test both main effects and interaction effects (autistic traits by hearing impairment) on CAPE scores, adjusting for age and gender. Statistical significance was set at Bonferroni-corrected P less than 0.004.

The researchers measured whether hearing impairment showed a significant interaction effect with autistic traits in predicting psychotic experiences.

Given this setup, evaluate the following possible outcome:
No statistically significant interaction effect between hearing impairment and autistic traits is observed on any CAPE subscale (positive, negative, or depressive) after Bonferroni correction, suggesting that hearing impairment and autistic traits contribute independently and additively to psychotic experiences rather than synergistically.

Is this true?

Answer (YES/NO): NO